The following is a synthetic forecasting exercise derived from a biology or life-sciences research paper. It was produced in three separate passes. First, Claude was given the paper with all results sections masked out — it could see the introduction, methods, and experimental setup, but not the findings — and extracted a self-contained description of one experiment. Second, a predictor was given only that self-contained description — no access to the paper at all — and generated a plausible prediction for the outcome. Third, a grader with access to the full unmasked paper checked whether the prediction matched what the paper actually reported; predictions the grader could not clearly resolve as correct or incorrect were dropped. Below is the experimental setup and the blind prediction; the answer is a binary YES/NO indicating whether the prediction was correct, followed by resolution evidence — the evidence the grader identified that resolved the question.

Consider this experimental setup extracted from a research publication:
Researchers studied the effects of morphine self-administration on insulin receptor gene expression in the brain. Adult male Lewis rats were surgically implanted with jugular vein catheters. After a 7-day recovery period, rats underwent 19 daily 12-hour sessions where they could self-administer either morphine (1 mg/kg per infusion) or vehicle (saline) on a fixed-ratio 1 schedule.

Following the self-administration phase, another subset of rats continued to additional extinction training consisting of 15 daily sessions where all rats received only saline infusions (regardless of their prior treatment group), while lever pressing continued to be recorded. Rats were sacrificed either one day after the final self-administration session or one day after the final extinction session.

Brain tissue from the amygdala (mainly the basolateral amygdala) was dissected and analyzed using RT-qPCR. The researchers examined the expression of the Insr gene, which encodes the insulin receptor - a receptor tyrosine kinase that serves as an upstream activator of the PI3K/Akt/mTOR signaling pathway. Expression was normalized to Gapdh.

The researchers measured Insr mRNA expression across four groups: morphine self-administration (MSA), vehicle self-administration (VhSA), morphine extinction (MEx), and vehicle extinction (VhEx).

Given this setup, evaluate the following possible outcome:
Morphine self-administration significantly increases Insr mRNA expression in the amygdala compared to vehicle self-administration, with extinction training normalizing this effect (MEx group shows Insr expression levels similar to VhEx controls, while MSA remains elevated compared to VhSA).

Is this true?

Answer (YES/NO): NO